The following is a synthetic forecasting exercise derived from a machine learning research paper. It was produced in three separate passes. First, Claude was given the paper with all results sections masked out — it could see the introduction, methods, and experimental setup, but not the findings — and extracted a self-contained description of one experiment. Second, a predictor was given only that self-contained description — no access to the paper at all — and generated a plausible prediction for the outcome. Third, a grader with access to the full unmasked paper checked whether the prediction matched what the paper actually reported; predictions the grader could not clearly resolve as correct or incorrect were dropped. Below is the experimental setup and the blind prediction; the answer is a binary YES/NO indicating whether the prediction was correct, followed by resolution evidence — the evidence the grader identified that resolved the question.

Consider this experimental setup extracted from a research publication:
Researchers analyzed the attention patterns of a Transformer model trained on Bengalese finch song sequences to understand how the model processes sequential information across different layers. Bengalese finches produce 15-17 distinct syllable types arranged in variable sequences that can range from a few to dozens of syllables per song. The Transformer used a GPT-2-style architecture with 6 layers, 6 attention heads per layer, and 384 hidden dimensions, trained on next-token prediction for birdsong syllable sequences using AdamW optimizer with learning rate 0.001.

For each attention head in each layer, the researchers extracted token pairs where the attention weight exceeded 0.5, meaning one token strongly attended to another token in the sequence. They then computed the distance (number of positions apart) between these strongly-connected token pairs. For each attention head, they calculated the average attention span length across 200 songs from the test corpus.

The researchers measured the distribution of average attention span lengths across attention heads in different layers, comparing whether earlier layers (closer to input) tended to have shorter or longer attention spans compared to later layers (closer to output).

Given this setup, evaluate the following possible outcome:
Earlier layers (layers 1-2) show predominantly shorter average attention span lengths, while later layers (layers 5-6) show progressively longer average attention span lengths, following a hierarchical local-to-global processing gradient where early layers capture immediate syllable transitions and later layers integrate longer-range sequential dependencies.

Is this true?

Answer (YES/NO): YES